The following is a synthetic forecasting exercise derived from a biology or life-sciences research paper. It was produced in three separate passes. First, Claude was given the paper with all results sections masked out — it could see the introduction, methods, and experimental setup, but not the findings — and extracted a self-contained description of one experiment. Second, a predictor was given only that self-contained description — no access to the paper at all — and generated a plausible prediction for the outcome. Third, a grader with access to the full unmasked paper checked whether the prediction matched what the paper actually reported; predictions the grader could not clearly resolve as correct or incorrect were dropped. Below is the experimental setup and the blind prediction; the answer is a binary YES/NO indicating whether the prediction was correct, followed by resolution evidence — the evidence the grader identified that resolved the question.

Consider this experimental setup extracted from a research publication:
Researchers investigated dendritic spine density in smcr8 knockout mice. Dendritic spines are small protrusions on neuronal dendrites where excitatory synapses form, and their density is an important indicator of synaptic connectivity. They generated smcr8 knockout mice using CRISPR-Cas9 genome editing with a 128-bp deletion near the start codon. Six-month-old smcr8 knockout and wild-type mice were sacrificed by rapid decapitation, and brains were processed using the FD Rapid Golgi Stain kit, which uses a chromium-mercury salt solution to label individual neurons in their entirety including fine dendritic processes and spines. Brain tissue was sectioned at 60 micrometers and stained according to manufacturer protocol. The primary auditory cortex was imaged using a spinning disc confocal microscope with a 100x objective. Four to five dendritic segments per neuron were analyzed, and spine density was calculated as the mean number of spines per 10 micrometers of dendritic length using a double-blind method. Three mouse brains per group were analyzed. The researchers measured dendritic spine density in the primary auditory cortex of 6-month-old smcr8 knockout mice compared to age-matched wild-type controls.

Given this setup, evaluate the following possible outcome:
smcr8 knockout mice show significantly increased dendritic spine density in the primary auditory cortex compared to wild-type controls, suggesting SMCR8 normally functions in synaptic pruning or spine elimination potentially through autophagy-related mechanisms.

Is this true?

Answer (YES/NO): YES